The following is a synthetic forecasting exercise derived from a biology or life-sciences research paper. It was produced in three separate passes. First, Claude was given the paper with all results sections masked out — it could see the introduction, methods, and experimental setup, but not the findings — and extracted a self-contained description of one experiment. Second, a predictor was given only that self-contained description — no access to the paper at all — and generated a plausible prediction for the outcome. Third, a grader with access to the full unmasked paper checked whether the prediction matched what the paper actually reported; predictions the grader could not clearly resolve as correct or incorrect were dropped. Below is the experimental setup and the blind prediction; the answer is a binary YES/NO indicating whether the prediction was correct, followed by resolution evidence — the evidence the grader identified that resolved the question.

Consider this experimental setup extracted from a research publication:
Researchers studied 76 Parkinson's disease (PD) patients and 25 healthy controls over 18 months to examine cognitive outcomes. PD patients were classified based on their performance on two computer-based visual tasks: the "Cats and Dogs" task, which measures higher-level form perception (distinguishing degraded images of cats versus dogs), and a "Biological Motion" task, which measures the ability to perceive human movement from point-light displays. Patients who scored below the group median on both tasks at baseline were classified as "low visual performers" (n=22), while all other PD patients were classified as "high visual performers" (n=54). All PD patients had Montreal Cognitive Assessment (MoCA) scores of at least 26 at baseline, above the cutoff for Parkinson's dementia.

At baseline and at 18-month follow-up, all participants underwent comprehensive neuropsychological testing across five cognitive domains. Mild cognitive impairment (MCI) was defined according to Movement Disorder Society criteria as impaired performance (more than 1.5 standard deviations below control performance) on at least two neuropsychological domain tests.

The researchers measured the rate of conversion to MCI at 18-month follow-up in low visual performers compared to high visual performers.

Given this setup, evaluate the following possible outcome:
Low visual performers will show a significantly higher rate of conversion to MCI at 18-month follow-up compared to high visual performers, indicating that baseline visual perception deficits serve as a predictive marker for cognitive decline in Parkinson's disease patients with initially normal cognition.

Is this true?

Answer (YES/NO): YES